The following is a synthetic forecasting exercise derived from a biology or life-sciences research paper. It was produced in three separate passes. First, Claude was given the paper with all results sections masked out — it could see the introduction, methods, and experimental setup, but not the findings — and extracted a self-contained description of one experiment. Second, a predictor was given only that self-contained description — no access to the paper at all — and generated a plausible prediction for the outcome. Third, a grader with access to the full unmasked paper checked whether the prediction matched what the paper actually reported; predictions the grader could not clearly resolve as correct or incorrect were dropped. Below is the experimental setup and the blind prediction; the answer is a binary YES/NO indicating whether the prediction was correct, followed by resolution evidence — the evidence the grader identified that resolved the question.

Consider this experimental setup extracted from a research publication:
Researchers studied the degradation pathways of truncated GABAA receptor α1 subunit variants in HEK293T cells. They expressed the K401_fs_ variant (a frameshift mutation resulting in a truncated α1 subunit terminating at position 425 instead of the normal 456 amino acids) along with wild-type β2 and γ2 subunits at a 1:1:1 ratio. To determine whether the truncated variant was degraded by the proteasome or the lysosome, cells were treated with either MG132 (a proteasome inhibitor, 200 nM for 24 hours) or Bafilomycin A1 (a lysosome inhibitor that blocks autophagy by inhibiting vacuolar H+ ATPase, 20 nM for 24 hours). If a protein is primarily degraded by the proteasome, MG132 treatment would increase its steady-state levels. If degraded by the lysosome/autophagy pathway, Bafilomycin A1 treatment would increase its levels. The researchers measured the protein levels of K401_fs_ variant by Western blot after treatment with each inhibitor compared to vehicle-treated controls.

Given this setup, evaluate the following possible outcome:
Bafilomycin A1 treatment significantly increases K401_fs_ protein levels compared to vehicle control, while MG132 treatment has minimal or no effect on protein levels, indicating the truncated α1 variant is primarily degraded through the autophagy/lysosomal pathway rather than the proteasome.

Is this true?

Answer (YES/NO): NO